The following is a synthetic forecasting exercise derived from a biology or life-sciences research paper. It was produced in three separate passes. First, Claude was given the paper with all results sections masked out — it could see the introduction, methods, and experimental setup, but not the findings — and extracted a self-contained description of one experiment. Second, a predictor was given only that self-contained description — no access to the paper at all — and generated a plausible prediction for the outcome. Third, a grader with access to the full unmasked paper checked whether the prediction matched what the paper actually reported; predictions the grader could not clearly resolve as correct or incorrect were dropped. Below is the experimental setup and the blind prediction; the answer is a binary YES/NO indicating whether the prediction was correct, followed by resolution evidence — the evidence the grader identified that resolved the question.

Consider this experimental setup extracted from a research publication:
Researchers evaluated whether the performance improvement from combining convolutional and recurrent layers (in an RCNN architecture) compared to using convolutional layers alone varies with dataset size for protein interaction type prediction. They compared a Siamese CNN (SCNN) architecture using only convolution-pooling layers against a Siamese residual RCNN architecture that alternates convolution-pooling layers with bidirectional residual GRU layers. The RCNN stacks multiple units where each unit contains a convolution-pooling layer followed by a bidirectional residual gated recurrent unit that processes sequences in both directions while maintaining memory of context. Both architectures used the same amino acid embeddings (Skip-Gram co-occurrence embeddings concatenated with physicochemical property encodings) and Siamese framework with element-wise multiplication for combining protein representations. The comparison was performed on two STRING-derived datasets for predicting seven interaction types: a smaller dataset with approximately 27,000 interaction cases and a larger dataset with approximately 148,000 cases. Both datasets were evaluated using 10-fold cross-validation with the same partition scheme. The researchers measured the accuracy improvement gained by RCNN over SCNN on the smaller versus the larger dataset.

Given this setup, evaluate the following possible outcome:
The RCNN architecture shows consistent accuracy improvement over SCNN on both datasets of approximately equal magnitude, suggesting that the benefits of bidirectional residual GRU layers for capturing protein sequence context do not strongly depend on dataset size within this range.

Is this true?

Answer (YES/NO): NO